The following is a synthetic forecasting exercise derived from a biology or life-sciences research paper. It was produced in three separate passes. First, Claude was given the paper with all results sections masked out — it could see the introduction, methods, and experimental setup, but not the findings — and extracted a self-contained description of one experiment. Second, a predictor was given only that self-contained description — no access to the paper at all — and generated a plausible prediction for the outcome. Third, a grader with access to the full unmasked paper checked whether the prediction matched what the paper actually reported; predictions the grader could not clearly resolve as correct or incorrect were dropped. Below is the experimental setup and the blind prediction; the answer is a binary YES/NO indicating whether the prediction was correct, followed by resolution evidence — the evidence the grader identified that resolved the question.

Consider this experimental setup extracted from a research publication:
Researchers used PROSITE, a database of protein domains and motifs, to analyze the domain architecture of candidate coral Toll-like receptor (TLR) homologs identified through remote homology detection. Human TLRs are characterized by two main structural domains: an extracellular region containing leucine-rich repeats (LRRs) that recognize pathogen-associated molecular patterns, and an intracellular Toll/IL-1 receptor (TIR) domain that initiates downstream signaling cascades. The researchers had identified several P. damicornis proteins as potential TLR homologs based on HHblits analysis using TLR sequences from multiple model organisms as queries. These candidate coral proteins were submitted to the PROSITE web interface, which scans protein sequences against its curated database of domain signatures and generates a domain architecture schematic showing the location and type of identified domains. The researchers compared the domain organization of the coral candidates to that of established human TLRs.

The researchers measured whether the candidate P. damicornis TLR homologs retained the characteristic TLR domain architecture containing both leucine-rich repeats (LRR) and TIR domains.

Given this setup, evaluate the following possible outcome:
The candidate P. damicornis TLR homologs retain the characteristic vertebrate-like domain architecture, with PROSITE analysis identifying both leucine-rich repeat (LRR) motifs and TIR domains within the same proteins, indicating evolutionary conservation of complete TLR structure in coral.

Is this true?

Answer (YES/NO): NO